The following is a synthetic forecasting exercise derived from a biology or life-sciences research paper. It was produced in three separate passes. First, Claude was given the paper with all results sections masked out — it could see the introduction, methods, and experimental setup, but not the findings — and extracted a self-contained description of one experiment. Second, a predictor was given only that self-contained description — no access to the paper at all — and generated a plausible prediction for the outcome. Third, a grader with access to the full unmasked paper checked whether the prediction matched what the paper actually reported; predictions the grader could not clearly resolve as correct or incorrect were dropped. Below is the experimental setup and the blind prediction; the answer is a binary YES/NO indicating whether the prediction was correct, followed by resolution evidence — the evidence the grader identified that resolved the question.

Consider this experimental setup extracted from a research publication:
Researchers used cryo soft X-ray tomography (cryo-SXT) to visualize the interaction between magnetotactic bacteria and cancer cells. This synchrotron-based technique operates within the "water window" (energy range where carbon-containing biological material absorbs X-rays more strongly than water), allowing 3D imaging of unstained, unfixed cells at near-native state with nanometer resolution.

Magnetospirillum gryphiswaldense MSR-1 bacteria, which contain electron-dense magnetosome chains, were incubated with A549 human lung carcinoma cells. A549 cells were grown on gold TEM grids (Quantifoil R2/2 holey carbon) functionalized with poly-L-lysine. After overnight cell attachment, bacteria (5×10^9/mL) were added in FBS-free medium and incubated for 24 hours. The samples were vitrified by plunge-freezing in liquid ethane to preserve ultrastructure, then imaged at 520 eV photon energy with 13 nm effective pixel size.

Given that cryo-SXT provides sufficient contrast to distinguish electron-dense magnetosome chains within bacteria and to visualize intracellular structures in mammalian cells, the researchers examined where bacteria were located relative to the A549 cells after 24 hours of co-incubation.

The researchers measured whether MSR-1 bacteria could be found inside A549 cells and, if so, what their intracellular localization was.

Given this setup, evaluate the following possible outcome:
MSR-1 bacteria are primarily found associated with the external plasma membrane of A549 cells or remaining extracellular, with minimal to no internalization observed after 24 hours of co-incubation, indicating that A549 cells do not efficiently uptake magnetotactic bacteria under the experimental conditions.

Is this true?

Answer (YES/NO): NO